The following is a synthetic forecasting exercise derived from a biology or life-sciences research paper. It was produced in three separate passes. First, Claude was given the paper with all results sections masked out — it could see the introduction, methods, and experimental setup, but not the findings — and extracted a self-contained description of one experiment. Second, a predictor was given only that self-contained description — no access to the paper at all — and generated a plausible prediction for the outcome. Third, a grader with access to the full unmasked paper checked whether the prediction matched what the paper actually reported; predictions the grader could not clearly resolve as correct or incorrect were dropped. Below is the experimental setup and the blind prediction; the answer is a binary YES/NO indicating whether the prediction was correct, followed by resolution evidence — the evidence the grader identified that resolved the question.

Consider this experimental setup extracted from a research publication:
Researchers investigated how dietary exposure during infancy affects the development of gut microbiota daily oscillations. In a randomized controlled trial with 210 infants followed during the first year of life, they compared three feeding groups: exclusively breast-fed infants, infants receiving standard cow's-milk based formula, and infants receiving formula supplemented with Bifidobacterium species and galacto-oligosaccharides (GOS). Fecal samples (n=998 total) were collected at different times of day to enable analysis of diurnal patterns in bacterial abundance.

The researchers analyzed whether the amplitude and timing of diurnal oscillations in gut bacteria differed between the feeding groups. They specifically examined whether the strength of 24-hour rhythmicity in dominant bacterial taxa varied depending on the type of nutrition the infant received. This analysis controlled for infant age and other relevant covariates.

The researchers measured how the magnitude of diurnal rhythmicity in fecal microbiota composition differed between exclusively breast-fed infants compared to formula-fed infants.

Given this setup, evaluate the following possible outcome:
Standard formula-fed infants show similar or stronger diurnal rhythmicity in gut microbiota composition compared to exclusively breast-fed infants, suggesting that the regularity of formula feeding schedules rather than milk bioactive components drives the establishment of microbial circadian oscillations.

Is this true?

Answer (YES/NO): NO